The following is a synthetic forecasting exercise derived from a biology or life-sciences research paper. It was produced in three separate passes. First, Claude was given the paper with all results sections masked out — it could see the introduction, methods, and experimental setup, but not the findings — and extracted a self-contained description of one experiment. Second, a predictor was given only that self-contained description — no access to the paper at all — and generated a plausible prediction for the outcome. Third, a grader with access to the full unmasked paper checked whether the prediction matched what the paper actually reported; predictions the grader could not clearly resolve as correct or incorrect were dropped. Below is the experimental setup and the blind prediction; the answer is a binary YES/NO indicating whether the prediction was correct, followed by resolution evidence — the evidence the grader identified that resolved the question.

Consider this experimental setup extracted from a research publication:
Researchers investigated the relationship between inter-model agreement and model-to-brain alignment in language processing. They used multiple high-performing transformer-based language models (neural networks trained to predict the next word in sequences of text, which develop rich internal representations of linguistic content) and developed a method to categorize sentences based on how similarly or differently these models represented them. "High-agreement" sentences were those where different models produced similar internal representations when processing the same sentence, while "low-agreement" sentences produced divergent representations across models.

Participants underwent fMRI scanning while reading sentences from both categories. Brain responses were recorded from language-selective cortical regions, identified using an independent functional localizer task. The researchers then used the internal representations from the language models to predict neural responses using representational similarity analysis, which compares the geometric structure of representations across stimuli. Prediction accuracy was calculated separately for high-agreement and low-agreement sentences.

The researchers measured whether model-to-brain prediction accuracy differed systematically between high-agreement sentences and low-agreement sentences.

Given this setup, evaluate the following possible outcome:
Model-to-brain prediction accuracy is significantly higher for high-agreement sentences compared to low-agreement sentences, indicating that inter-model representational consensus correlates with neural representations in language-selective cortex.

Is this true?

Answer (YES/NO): YES